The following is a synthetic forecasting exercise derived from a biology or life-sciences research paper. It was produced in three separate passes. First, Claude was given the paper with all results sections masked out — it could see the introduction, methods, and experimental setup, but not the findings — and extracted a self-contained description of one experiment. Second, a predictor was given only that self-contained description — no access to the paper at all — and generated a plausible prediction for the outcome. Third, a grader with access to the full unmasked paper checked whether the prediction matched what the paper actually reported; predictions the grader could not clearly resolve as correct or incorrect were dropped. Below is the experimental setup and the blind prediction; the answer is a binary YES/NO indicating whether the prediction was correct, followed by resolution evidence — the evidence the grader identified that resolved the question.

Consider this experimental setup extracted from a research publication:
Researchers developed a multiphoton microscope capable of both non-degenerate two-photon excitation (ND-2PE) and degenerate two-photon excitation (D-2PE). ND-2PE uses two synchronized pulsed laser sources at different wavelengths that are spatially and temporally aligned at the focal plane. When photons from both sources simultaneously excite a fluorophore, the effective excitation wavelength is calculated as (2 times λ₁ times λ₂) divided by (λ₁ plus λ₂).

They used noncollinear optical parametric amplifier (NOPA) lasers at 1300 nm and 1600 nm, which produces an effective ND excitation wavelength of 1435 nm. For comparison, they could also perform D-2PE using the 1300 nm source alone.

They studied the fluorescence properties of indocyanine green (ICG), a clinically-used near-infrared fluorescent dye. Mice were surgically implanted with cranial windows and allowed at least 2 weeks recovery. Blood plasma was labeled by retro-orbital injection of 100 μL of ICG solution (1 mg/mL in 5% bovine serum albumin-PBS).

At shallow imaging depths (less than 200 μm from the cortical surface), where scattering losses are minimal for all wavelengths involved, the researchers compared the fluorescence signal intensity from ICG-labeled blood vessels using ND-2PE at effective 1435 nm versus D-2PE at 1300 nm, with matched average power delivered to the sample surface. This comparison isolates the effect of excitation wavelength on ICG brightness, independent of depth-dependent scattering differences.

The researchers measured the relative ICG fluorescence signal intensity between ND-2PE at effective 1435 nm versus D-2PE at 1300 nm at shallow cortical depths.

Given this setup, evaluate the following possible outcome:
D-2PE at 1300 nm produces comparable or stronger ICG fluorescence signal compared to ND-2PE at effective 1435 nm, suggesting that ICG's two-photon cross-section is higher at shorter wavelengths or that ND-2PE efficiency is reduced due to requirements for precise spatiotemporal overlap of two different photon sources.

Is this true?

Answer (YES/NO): NO